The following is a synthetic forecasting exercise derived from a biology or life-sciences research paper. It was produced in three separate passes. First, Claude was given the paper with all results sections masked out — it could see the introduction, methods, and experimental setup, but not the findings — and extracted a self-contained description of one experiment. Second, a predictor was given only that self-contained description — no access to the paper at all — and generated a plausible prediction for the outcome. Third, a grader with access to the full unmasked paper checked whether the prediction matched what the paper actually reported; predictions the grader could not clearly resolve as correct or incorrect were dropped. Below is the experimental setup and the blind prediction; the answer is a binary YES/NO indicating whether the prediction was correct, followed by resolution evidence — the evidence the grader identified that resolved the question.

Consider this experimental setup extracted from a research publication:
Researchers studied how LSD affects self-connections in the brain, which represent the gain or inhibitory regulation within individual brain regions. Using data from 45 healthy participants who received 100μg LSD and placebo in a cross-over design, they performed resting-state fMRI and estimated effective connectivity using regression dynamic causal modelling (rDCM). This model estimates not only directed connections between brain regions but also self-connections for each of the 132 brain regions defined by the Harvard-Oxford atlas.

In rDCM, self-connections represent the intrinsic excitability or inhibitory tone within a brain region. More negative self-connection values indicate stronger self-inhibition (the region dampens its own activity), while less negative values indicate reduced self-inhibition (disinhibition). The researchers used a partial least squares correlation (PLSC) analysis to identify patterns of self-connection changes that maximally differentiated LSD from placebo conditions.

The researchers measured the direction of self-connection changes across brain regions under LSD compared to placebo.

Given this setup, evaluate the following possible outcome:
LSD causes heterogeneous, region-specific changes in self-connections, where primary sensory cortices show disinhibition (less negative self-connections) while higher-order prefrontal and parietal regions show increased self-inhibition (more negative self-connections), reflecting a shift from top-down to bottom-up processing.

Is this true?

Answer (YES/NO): NO